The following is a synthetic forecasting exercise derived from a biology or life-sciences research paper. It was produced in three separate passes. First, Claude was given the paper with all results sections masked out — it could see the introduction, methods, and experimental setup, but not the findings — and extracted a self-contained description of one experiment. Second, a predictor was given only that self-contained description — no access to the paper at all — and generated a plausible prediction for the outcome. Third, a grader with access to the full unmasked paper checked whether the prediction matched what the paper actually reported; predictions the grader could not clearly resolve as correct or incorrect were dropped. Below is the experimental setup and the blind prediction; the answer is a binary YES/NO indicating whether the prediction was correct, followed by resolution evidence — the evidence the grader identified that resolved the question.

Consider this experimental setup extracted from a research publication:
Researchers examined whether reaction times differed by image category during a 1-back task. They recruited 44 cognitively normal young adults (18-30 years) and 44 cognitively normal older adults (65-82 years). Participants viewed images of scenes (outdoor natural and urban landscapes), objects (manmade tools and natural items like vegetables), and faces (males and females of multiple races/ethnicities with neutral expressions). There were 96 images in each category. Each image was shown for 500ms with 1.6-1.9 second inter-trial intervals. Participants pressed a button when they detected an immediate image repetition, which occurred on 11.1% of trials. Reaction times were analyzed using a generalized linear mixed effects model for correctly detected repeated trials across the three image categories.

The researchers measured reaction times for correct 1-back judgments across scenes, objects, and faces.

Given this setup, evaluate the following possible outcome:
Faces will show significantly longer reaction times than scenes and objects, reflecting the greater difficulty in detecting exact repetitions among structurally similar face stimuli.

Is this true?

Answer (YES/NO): NO